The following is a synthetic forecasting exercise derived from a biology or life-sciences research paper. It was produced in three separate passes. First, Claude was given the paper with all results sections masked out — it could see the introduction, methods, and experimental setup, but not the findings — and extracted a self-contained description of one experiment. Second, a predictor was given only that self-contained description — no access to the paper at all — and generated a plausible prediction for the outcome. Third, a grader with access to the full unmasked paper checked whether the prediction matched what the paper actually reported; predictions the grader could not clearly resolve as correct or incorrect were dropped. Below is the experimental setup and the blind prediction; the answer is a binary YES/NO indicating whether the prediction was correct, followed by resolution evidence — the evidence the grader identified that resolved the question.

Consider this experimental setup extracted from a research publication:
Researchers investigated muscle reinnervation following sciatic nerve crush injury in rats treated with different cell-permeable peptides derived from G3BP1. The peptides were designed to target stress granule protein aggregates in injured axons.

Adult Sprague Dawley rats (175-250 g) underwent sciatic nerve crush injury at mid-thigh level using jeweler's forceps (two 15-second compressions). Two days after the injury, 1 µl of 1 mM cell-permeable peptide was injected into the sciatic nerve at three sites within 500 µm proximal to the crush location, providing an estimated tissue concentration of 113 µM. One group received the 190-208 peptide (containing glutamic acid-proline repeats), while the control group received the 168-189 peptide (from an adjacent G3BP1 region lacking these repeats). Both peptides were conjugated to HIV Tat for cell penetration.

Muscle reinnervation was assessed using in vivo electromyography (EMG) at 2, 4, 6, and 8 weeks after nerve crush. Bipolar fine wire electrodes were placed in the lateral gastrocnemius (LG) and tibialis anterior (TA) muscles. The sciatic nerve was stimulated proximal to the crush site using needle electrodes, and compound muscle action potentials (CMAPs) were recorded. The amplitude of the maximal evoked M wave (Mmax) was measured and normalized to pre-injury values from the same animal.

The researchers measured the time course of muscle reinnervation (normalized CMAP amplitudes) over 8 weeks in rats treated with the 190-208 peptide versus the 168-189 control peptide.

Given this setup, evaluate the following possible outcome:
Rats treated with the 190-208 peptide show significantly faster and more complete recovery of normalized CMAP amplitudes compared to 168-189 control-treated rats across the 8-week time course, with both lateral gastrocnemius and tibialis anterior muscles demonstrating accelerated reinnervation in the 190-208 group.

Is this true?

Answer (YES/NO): NO